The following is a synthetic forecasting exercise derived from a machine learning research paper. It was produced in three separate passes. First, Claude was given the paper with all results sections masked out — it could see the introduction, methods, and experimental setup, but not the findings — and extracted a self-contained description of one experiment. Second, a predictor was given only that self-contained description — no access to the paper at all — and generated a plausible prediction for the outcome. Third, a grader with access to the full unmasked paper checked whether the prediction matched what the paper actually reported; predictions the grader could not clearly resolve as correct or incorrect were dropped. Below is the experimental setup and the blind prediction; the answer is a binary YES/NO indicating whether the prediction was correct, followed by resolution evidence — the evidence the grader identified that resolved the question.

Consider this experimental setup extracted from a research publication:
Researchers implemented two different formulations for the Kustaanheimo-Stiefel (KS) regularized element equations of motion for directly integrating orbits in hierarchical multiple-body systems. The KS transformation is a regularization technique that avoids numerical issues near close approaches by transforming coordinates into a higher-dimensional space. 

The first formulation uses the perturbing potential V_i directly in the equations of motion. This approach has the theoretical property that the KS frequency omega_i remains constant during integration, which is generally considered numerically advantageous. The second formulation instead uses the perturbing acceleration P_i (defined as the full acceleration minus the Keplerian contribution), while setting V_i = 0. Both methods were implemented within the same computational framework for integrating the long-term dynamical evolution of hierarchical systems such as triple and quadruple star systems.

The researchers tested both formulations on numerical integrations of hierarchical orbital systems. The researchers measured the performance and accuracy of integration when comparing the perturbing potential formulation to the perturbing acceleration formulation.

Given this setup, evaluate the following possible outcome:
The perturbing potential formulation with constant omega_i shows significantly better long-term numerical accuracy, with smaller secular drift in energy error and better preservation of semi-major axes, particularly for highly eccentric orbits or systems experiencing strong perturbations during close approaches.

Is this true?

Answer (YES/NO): NO